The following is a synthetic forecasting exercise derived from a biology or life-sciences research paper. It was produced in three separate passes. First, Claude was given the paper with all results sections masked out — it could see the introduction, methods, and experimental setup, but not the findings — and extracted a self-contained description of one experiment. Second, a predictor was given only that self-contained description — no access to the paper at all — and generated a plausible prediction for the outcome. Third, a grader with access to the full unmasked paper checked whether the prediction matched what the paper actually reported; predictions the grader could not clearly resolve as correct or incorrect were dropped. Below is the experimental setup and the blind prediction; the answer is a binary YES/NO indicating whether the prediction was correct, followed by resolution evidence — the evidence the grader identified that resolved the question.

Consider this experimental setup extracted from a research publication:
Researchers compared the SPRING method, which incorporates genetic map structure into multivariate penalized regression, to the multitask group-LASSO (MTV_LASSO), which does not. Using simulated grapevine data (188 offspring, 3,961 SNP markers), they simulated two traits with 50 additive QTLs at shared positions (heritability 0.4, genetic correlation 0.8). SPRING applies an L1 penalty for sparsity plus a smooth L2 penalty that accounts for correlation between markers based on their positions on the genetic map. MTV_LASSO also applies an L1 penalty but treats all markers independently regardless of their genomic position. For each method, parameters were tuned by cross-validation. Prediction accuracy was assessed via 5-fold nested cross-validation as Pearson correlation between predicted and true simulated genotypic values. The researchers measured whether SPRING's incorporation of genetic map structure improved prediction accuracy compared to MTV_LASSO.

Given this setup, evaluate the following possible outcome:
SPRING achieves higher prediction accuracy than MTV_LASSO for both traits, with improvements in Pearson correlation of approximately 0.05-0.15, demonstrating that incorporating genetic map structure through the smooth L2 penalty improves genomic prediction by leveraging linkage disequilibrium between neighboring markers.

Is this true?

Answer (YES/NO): NO